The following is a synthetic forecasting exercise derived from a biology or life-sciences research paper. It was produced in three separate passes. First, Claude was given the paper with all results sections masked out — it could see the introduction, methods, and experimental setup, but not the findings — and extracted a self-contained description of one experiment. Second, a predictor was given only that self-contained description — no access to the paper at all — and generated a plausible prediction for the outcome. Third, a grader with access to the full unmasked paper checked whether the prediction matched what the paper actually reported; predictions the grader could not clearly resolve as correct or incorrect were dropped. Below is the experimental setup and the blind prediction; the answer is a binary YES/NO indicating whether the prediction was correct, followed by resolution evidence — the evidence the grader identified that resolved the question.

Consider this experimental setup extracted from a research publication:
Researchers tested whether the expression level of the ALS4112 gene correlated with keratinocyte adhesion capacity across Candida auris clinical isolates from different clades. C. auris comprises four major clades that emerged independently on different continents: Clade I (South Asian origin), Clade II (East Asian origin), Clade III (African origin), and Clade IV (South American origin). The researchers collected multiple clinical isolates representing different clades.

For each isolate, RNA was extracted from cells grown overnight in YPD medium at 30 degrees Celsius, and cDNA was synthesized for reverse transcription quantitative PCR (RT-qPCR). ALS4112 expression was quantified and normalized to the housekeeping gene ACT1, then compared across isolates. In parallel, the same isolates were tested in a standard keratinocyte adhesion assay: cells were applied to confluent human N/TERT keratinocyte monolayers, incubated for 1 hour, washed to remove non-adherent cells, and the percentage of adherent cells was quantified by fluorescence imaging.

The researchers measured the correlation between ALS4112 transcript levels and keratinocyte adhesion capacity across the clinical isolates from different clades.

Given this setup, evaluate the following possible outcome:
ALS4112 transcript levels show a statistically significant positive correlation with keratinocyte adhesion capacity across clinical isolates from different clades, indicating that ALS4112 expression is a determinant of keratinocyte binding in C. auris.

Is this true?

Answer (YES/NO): YES